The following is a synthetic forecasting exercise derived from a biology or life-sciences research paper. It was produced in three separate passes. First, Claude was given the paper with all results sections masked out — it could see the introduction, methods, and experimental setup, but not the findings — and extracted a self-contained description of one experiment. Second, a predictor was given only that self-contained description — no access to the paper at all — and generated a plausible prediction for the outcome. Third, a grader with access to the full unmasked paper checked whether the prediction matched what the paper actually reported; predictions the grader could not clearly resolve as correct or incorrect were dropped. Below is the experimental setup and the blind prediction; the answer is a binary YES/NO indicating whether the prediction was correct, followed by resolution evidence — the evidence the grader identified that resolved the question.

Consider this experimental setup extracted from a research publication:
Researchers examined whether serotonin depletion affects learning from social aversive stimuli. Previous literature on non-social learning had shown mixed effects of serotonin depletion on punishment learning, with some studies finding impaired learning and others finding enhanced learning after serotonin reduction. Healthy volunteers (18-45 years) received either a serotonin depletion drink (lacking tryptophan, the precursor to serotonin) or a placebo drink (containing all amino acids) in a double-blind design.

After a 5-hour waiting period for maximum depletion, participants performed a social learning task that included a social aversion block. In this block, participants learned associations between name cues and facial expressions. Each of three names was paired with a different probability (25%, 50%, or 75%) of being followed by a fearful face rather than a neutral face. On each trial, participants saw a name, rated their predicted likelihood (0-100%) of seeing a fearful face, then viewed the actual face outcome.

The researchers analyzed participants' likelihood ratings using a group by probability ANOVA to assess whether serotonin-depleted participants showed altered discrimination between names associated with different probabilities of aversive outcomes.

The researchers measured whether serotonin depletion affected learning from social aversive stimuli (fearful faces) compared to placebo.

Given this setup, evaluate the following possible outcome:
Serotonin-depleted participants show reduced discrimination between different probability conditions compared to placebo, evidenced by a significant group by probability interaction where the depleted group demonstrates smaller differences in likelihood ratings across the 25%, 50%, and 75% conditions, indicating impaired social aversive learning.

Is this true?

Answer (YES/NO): NO